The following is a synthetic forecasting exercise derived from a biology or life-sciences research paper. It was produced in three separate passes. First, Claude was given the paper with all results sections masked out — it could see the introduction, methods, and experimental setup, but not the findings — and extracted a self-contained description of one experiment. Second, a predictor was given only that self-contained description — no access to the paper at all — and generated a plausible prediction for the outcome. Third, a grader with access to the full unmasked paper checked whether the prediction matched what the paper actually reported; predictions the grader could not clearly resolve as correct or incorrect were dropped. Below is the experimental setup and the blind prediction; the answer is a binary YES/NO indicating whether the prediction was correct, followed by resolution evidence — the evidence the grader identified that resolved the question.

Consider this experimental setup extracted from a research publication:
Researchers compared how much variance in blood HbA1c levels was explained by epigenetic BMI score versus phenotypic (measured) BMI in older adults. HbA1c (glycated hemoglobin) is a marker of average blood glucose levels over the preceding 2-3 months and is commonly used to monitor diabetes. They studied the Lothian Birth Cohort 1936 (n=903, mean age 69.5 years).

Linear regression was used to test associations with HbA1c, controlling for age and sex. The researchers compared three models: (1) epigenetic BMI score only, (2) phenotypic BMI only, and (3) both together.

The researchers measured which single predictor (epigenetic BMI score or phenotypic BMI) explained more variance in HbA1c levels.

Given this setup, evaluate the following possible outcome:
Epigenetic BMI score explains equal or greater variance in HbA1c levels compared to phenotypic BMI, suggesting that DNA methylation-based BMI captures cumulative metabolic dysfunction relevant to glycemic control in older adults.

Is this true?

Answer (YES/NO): YES